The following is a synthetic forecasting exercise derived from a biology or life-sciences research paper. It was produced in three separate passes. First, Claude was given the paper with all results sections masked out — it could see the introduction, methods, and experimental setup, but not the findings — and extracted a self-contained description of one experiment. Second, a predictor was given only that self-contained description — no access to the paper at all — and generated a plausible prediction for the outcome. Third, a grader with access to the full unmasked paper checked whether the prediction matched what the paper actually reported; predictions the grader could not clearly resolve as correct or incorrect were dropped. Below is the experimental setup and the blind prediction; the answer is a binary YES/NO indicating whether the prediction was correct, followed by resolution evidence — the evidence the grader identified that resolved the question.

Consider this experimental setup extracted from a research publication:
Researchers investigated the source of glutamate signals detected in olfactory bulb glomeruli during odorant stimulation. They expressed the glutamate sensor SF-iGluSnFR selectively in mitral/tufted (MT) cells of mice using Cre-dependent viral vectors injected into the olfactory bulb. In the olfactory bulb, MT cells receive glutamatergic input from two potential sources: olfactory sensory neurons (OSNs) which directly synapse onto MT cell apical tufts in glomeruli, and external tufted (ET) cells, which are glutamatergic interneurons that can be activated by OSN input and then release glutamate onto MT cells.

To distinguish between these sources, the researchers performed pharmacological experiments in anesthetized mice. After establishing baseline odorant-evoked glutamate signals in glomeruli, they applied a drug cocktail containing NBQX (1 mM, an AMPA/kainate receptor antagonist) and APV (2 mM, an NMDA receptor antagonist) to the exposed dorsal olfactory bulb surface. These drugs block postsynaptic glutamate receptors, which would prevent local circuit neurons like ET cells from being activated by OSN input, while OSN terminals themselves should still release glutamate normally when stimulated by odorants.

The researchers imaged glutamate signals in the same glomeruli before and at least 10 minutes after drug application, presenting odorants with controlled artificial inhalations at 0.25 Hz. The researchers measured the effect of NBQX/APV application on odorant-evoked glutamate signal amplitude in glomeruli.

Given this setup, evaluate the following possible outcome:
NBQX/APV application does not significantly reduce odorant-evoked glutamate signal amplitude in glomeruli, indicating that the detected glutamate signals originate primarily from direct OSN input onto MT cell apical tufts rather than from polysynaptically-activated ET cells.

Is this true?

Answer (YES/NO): YES